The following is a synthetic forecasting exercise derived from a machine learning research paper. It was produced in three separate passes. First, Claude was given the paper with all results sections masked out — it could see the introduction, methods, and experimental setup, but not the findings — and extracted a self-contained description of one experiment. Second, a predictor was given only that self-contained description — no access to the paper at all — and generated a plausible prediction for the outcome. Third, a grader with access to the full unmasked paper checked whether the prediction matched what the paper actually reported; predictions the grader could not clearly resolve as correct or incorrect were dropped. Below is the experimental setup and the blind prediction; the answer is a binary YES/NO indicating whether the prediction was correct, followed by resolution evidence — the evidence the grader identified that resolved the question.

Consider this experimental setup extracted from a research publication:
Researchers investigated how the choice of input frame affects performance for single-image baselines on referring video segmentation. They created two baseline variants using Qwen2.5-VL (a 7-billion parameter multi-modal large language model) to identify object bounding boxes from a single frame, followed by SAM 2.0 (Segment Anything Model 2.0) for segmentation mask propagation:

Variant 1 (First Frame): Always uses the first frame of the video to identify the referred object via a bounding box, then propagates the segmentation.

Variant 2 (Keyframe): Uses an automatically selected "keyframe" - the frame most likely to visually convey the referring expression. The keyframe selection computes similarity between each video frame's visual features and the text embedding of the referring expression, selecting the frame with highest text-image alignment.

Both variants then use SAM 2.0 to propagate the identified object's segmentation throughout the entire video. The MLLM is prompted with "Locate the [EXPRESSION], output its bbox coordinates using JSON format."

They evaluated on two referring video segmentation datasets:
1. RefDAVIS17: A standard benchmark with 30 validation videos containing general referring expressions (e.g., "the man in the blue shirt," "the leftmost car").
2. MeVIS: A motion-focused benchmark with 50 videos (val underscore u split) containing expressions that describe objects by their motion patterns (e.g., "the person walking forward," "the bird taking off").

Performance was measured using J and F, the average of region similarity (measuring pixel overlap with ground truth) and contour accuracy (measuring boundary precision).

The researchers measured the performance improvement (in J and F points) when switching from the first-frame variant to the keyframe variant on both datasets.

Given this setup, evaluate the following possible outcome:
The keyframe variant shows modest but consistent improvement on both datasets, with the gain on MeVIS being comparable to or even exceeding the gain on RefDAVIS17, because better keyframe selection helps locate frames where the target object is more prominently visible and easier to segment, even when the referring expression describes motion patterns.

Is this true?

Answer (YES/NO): YES